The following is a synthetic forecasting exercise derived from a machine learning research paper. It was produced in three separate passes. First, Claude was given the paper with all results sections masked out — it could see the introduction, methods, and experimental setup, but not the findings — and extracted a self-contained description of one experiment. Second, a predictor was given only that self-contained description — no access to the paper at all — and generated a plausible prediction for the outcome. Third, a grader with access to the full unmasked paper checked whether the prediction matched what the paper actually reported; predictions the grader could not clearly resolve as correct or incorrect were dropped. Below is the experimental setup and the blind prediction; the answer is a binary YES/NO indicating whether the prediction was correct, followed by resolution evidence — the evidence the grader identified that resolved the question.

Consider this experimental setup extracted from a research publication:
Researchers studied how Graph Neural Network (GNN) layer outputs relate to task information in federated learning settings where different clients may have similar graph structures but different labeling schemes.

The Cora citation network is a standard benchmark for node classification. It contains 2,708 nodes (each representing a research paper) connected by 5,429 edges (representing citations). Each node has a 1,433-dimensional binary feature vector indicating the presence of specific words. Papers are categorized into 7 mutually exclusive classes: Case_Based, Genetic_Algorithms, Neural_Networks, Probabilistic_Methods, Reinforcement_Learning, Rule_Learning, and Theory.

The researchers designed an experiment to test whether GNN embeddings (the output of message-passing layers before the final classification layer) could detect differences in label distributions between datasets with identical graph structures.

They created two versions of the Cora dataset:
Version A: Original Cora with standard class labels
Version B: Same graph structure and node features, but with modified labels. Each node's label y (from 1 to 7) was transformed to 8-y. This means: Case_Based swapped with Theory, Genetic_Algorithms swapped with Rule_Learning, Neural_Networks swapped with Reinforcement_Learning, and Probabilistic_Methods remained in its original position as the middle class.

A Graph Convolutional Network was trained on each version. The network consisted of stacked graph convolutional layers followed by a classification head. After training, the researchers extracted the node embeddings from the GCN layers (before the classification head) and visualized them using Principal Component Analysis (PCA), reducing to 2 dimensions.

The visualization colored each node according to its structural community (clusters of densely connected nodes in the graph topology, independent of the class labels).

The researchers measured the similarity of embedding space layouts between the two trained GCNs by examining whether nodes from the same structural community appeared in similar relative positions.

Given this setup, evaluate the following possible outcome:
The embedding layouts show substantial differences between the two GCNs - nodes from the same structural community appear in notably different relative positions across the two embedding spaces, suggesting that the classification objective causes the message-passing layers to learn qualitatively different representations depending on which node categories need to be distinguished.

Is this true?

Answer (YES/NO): NO